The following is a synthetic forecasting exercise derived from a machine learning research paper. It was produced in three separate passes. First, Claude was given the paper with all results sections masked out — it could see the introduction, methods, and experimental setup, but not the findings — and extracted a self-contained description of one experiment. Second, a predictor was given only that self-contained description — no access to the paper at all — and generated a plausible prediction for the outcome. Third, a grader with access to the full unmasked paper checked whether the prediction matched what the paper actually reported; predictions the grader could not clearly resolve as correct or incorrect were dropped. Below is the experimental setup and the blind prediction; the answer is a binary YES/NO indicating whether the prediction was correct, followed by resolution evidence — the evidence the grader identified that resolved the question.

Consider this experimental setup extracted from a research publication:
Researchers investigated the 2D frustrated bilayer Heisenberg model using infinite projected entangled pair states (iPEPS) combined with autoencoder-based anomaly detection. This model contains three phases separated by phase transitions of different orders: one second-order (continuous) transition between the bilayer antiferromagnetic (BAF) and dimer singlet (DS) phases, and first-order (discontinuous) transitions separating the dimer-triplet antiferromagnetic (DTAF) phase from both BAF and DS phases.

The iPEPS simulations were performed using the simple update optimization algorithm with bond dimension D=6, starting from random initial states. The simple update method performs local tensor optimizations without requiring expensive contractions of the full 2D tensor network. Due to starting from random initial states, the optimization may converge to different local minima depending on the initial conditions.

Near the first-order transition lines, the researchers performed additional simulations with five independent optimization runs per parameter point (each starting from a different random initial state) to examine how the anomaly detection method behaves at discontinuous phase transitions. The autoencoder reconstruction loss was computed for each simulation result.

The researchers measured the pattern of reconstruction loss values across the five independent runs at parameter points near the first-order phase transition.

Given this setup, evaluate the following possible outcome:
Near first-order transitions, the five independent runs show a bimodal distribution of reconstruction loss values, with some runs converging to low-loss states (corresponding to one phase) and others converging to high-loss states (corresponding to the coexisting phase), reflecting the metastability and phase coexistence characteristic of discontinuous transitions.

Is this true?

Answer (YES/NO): YES